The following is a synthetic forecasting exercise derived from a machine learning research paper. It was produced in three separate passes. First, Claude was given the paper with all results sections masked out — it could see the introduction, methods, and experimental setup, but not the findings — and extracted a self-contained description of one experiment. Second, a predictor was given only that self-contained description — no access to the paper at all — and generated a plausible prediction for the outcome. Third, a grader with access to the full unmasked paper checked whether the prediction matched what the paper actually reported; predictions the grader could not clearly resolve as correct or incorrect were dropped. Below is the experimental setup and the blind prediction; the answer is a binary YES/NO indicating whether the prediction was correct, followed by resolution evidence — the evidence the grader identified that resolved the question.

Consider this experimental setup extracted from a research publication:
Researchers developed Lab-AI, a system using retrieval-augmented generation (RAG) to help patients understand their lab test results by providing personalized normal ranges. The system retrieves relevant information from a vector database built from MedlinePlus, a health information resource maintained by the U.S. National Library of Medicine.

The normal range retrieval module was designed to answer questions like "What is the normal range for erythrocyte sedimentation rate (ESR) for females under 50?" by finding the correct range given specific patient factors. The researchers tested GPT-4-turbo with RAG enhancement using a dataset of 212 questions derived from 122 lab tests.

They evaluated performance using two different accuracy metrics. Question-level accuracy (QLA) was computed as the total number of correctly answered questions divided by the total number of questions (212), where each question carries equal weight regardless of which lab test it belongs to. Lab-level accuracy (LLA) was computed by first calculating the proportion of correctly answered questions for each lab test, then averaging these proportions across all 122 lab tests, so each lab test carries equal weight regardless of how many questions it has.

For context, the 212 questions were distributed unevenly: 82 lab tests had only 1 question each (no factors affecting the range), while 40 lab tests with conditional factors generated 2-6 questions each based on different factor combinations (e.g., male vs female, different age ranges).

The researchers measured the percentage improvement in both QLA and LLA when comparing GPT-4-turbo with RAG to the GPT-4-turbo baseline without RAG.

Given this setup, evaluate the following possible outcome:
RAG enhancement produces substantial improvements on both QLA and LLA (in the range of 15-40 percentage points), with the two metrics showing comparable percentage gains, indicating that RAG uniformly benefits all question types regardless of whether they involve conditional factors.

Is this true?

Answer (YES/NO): NO